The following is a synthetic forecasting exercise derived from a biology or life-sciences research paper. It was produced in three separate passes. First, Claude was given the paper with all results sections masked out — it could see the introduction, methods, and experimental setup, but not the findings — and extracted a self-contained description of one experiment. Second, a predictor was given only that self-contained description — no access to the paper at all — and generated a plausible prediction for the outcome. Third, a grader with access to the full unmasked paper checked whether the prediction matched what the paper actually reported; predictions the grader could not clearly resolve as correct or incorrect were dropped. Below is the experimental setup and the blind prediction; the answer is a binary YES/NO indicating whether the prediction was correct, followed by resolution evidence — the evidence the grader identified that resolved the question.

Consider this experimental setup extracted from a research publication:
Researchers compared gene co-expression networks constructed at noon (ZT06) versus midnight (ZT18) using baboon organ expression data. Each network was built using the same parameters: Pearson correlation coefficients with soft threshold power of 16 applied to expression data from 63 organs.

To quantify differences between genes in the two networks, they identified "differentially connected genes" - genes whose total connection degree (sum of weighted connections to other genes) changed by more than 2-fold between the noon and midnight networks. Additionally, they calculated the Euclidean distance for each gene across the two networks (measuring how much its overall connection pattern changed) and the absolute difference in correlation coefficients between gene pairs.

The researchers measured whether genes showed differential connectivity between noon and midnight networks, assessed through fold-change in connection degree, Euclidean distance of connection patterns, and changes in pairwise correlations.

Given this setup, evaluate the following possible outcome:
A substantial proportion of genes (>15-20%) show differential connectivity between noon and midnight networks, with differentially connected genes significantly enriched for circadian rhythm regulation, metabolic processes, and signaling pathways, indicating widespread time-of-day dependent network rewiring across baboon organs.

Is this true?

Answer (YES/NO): YES